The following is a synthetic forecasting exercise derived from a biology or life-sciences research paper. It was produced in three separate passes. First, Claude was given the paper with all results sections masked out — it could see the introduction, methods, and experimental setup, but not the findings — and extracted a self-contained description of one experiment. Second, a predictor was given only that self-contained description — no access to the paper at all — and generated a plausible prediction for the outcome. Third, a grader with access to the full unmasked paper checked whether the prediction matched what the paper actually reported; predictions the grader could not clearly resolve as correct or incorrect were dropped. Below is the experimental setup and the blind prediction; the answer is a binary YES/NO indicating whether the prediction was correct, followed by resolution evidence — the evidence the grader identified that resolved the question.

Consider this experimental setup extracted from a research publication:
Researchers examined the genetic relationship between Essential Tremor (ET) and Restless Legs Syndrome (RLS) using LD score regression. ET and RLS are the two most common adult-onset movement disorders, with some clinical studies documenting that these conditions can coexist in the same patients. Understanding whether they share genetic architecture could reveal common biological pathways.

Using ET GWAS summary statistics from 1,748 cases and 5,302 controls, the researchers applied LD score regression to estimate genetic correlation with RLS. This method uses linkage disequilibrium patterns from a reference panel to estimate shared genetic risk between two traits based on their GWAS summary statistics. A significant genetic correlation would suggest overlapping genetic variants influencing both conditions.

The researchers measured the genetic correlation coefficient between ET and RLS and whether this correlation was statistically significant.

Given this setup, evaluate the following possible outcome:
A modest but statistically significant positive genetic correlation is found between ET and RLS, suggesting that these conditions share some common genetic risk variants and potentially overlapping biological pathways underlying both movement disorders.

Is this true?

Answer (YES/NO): NO